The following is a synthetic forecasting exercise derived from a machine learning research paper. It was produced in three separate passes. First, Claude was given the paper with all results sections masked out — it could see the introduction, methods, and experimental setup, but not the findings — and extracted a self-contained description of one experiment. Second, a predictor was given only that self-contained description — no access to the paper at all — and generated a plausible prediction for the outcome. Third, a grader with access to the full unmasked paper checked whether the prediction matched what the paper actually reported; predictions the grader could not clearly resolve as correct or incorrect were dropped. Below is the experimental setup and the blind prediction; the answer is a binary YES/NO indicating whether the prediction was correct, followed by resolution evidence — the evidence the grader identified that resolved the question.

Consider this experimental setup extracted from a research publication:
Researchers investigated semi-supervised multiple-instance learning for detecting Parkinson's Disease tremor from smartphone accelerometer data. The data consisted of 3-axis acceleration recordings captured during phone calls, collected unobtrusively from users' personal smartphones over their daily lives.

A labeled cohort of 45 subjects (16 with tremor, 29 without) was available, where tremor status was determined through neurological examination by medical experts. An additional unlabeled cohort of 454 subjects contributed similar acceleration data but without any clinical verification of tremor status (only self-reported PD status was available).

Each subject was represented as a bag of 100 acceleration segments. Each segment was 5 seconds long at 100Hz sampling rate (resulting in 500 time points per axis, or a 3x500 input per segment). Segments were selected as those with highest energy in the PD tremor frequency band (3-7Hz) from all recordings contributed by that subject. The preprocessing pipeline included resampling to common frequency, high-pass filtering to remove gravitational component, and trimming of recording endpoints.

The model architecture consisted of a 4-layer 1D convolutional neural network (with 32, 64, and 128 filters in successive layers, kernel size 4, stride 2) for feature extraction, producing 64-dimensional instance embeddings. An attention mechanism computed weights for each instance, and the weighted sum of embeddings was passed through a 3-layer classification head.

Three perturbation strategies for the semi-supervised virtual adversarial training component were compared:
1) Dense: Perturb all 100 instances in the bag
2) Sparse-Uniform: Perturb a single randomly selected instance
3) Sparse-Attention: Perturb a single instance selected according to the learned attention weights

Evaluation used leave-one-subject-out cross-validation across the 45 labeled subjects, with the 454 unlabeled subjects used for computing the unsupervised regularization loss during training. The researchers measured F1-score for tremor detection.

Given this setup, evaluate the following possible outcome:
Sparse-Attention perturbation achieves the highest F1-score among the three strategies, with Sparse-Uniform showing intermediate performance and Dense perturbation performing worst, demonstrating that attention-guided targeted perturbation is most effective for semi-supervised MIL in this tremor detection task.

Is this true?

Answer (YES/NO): NO